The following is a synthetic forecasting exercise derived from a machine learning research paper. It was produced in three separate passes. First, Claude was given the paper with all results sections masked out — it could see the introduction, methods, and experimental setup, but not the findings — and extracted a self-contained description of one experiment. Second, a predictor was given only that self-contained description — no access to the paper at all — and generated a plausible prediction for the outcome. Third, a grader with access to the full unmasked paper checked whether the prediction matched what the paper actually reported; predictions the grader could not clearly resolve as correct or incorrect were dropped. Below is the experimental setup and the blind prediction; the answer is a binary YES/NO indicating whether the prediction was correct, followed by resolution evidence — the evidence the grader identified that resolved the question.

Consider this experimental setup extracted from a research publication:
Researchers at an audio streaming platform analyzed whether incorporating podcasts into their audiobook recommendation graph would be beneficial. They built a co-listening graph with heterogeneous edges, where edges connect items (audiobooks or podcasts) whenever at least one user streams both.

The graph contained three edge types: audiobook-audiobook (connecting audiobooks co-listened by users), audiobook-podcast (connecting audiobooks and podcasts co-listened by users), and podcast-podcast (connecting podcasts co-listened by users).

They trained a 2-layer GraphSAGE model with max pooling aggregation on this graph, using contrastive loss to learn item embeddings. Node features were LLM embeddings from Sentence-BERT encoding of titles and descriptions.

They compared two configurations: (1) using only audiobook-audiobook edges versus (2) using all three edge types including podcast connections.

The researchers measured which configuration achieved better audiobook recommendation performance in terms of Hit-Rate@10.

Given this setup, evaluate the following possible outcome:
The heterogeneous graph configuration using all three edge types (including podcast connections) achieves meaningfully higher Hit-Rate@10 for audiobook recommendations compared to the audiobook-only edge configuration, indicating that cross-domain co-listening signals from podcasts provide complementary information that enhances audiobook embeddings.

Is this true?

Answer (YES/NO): YES